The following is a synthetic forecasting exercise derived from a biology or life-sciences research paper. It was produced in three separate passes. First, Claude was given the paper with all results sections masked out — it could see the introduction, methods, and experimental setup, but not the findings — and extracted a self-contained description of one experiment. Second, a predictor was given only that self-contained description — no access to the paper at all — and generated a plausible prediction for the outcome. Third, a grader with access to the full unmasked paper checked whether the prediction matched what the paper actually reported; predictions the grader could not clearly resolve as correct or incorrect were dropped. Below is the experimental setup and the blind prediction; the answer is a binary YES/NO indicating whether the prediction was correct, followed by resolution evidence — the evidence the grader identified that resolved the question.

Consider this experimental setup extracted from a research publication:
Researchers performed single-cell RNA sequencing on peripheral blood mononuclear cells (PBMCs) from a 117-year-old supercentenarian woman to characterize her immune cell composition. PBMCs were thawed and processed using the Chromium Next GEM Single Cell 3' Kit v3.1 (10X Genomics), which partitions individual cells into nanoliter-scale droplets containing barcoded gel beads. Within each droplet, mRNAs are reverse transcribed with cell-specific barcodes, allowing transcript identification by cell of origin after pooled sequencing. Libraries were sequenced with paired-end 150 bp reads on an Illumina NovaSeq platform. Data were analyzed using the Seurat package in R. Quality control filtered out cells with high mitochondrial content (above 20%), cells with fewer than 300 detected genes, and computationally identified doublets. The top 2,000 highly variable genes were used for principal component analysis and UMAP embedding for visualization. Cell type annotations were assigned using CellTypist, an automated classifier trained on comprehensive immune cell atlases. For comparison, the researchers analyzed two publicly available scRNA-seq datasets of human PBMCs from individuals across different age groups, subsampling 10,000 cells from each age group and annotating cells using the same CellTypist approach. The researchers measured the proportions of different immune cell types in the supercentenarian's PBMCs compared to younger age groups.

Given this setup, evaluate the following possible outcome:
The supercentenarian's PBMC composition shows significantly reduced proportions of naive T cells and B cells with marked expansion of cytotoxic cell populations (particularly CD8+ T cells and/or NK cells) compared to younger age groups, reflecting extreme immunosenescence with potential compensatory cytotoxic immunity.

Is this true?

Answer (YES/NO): NO